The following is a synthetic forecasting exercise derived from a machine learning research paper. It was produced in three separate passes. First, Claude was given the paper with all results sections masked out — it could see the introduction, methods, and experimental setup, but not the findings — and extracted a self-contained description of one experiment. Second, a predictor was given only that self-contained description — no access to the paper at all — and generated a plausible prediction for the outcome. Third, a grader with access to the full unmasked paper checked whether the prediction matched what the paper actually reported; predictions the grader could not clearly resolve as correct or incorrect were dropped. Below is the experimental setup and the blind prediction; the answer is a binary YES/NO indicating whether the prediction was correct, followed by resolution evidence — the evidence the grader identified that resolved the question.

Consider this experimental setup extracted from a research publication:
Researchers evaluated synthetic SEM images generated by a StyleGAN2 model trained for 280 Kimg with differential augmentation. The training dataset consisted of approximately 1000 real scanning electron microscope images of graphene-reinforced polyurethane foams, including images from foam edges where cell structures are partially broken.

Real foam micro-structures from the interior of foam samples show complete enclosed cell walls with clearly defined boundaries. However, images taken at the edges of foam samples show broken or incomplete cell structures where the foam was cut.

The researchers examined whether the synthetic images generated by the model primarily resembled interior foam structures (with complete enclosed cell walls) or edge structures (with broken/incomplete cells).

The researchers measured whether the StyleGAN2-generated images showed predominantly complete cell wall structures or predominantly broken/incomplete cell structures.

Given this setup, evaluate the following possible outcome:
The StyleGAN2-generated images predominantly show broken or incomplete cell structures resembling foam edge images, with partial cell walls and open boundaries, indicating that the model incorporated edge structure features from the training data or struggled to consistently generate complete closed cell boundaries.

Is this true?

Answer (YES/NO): YES